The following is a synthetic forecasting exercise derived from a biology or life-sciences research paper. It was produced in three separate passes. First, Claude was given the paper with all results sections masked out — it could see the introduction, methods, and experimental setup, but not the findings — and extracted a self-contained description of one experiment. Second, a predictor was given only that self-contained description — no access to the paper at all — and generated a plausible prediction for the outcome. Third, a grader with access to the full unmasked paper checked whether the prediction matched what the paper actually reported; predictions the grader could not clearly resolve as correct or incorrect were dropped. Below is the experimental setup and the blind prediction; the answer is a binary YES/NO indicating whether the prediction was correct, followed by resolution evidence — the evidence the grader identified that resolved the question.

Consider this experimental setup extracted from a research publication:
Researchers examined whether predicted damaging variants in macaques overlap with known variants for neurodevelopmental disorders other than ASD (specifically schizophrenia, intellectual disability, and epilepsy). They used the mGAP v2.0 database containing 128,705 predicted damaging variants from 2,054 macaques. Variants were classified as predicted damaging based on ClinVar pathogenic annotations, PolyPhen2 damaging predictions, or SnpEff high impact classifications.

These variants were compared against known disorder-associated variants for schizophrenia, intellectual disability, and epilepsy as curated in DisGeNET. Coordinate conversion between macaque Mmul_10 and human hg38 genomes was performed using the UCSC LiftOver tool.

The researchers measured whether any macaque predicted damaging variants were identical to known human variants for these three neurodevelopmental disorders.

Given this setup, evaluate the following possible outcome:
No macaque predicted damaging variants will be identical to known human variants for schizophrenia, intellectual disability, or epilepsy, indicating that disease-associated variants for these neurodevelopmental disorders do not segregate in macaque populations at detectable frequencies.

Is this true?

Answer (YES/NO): NO